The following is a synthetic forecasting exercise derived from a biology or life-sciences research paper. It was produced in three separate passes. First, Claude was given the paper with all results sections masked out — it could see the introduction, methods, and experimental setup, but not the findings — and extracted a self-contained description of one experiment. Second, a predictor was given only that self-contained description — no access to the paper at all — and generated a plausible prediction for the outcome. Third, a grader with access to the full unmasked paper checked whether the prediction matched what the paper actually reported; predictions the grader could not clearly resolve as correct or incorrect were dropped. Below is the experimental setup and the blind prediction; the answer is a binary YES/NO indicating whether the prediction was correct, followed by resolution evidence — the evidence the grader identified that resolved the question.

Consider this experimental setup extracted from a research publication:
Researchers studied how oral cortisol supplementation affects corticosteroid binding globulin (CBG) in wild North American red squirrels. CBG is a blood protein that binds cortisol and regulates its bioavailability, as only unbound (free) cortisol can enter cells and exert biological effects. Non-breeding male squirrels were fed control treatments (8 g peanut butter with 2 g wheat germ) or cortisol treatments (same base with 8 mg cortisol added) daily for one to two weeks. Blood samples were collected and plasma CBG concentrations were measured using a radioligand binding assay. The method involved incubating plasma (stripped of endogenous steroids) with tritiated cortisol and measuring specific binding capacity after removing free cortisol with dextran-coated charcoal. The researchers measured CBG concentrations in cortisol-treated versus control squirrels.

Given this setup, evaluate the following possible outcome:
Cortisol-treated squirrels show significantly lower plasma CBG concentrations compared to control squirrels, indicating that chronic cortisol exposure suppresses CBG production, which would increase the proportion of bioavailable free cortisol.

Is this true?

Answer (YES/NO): YES